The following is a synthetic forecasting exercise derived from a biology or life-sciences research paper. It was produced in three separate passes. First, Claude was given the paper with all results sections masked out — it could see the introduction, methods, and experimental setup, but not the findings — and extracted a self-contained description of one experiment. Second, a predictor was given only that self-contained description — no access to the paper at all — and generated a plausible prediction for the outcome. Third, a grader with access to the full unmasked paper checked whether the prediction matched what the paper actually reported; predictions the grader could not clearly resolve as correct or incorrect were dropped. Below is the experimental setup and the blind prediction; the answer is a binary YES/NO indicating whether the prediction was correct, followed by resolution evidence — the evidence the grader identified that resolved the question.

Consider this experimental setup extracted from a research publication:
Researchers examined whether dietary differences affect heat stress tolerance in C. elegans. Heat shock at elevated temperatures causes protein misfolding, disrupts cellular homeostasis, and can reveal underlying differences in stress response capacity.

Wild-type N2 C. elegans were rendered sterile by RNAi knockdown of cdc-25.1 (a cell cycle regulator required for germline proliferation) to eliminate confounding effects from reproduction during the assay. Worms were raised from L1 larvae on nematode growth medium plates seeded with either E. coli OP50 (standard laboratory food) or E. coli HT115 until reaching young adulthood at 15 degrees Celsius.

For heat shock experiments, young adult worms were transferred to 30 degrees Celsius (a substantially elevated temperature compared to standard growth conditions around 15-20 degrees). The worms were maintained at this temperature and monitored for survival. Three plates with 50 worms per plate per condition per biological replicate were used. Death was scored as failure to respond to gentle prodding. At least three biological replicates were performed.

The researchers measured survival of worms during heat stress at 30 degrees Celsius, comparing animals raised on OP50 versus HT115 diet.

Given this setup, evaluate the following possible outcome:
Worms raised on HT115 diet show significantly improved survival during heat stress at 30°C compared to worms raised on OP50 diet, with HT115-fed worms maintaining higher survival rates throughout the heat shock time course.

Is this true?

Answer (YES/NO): YES